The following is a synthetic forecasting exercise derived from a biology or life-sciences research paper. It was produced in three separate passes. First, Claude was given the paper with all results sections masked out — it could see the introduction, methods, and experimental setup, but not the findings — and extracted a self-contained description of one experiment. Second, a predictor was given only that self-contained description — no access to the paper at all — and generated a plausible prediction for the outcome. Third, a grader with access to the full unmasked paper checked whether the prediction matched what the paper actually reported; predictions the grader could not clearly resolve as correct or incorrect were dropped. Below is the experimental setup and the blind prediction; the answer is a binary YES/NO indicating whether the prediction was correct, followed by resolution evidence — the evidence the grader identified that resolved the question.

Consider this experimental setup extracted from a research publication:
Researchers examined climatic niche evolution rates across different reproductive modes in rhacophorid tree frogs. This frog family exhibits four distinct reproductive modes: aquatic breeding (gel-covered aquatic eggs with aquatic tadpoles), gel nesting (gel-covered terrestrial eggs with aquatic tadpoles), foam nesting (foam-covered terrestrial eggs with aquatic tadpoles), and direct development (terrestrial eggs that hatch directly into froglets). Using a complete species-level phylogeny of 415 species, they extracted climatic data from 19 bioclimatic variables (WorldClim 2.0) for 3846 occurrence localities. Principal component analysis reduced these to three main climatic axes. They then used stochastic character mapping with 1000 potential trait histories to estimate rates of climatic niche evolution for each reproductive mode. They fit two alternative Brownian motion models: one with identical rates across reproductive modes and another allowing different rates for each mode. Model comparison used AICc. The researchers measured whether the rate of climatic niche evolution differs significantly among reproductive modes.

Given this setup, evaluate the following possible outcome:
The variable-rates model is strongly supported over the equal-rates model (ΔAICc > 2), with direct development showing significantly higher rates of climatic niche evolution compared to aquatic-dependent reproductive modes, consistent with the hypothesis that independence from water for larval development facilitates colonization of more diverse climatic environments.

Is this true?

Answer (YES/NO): YES